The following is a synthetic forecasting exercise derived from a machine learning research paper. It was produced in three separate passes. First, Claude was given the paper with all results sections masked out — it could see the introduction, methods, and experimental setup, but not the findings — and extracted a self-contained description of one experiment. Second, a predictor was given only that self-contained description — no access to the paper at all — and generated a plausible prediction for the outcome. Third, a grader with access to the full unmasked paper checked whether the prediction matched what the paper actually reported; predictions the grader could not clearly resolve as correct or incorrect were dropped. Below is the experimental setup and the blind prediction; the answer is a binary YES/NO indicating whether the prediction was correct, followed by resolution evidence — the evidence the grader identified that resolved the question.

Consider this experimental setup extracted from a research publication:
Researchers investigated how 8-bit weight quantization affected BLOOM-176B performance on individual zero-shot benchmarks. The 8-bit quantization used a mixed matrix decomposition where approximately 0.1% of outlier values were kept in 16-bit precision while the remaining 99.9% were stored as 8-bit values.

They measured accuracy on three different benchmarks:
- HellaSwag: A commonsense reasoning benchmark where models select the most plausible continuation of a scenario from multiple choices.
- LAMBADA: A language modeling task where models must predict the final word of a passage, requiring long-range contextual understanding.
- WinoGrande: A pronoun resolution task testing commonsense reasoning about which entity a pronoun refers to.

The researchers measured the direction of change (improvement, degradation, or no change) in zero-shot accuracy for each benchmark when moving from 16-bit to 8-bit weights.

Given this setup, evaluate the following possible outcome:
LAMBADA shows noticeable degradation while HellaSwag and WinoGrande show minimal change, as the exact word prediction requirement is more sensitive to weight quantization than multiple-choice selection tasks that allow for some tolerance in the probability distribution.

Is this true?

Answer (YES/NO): NO